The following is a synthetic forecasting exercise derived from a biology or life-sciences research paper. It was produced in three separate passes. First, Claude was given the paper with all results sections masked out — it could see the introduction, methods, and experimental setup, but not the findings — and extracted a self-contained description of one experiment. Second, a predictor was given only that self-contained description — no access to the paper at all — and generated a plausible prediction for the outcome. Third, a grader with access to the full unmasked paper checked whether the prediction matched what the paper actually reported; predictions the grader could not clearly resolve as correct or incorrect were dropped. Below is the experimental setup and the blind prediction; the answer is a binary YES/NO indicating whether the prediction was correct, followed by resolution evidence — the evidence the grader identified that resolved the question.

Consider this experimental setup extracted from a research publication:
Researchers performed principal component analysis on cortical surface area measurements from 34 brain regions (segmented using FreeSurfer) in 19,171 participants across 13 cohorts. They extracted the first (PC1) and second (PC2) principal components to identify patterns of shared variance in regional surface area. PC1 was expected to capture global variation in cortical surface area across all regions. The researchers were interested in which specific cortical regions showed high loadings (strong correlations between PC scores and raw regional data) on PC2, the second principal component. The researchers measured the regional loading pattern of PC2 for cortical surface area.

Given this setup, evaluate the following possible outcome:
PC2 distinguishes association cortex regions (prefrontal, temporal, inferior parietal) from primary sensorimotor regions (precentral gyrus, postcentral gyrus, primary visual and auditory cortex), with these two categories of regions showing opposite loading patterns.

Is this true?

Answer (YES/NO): NO